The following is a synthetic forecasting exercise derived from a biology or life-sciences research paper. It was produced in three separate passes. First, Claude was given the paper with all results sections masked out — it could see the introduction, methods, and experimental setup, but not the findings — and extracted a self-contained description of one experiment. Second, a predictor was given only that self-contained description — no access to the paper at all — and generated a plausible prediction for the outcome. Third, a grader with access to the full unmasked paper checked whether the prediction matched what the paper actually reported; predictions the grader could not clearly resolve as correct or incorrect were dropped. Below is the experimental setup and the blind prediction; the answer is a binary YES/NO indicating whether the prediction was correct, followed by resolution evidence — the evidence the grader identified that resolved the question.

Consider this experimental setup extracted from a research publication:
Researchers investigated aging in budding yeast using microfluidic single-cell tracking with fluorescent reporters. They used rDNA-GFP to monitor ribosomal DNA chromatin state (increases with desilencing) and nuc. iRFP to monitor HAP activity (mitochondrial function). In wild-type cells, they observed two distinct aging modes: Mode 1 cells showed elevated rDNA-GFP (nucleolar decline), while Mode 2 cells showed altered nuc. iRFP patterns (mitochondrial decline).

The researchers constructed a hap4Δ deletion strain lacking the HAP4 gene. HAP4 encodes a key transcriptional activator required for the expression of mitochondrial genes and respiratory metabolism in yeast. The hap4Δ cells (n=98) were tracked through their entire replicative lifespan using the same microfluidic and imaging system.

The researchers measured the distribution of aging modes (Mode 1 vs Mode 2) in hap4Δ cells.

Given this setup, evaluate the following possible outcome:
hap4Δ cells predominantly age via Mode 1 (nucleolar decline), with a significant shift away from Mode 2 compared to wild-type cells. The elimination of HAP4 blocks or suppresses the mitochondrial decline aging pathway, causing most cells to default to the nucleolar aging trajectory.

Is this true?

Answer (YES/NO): NO